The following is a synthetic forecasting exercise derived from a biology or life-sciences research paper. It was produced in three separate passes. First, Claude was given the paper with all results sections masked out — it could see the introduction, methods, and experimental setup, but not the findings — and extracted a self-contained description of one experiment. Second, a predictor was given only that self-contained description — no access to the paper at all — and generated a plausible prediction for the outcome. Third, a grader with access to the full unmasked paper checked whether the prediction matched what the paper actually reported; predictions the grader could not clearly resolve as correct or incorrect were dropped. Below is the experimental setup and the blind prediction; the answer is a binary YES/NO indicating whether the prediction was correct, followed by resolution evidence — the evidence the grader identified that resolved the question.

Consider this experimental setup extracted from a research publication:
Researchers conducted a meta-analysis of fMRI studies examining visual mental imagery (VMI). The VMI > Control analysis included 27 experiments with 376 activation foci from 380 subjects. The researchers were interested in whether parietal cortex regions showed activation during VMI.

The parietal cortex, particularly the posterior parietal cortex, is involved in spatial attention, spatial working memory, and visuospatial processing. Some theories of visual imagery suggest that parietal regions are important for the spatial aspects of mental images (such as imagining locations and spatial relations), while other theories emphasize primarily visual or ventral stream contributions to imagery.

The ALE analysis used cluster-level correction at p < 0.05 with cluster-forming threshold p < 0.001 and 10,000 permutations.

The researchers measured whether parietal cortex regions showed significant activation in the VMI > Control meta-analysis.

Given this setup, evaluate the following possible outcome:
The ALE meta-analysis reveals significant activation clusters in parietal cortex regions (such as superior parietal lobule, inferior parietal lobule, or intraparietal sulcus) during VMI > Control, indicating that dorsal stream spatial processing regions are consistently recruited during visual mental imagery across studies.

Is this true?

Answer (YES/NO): YES